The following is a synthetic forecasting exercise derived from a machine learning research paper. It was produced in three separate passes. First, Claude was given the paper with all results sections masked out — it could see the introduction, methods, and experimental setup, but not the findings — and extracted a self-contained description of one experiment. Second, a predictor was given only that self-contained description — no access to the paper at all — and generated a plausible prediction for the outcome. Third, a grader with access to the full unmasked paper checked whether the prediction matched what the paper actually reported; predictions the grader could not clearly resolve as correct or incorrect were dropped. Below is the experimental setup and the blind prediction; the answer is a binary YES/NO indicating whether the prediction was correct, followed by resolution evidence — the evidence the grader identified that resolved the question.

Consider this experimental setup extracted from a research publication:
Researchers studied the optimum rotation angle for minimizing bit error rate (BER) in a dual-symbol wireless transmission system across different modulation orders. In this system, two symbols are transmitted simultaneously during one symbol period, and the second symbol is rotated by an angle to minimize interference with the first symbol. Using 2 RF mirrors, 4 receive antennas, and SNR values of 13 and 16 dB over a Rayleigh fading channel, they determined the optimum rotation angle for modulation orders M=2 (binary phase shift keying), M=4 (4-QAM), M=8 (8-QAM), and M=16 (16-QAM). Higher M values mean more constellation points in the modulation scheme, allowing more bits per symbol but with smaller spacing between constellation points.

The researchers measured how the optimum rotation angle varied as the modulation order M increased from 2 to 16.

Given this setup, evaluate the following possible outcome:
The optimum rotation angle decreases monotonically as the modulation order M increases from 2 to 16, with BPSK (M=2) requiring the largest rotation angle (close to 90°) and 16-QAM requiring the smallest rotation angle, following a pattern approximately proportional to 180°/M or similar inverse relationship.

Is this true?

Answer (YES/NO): NO